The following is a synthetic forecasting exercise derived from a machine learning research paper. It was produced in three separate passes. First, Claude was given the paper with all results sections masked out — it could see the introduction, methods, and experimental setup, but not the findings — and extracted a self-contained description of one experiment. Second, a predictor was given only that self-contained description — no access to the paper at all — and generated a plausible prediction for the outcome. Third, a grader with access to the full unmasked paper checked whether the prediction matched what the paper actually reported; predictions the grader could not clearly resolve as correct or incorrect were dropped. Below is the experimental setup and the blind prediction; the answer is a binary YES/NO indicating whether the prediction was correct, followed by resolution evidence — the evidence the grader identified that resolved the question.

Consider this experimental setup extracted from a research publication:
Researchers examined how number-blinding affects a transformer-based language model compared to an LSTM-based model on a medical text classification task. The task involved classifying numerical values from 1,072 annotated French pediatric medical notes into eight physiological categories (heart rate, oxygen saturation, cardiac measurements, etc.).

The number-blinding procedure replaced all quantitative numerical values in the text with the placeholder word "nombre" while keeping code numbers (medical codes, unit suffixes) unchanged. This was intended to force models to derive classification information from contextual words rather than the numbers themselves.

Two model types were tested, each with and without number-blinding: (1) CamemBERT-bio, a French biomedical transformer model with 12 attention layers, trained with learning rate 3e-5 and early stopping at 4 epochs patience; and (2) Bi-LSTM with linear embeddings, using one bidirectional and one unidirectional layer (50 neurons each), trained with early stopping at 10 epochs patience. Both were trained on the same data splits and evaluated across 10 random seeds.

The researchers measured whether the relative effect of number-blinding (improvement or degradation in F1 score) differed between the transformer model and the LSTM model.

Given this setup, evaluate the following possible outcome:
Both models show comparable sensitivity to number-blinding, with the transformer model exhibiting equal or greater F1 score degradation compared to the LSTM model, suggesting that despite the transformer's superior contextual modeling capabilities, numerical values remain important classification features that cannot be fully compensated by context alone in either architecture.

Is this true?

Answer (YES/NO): NO